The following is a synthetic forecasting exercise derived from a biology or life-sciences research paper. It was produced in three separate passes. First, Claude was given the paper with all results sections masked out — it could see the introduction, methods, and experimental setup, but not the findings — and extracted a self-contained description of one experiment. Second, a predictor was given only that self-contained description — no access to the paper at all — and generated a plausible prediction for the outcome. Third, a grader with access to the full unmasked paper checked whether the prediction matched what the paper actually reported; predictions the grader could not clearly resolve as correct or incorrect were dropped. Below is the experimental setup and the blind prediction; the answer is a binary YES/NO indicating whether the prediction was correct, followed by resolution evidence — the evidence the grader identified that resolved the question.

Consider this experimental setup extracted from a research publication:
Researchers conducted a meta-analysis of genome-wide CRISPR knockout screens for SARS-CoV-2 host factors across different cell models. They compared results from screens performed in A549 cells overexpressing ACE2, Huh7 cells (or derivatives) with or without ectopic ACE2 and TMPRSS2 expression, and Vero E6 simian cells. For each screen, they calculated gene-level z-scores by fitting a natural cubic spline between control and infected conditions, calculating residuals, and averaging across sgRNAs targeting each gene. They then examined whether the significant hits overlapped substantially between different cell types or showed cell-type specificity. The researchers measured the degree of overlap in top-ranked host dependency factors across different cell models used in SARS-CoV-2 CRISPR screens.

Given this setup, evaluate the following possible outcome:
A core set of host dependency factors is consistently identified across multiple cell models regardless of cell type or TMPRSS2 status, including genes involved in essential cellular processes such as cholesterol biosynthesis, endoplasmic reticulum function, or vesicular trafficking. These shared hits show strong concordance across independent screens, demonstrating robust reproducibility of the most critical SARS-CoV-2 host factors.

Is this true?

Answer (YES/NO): NO